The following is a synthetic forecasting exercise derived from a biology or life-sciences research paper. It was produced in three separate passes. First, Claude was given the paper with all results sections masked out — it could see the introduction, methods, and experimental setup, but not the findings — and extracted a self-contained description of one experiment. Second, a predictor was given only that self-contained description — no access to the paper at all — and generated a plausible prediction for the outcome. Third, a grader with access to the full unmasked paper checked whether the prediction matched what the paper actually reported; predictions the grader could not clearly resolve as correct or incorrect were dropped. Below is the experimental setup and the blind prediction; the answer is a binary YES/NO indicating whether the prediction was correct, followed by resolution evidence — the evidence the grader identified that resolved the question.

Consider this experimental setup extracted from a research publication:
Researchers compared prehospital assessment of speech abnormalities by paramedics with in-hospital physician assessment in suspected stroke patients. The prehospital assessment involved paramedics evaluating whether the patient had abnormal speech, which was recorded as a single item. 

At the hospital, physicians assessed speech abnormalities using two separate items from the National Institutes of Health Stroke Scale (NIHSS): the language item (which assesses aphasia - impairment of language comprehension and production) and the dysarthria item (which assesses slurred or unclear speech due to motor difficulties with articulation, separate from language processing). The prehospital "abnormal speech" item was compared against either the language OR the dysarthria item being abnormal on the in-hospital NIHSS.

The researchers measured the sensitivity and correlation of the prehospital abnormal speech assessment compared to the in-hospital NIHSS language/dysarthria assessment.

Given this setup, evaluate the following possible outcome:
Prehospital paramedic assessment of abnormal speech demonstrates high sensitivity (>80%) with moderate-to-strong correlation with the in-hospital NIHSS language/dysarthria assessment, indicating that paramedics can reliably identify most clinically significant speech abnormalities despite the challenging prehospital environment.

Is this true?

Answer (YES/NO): YES